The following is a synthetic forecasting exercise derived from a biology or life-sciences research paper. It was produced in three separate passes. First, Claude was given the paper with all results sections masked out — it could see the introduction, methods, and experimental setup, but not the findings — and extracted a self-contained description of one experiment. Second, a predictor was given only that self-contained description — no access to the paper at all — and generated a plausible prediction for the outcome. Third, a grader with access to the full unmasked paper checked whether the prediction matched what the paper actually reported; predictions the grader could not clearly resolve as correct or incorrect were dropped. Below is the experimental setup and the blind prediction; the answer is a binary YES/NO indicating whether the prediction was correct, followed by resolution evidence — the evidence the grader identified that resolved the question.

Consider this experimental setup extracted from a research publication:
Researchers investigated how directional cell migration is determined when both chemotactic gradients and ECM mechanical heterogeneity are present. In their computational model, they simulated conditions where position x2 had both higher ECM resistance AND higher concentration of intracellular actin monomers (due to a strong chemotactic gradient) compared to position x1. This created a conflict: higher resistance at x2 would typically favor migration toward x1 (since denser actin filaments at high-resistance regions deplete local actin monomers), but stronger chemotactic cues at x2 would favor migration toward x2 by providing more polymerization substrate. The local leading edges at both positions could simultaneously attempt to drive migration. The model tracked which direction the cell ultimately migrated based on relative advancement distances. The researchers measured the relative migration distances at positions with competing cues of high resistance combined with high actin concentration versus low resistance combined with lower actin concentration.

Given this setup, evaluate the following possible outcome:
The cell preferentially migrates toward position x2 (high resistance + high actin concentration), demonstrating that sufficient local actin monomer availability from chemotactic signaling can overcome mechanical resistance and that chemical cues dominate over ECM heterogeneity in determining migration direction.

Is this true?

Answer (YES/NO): NO